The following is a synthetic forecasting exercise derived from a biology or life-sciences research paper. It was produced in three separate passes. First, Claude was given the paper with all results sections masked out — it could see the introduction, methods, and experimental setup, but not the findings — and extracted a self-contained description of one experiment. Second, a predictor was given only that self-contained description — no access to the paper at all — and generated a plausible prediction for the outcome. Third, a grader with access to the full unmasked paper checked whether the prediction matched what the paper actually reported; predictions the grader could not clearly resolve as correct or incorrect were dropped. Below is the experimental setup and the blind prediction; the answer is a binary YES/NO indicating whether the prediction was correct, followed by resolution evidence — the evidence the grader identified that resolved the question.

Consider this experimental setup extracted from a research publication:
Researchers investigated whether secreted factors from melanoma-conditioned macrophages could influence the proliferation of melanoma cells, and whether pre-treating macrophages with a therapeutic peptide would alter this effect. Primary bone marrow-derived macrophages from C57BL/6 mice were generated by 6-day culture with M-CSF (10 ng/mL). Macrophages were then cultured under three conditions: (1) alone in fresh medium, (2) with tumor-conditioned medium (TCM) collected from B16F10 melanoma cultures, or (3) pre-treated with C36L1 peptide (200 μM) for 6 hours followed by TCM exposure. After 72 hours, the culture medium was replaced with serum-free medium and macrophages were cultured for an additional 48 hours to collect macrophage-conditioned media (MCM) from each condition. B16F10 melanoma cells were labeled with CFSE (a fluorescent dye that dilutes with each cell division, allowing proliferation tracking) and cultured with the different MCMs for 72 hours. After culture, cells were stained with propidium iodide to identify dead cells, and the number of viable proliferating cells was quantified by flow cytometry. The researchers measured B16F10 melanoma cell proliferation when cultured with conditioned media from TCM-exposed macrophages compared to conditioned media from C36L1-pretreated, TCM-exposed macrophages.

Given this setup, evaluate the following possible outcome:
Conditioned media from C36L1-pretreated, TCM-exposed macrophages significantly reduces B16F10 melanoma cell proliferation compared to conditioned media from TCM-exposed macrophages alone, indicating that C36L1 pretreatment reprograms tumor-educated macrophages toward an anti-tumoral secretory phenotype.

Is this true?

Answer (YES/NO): YES